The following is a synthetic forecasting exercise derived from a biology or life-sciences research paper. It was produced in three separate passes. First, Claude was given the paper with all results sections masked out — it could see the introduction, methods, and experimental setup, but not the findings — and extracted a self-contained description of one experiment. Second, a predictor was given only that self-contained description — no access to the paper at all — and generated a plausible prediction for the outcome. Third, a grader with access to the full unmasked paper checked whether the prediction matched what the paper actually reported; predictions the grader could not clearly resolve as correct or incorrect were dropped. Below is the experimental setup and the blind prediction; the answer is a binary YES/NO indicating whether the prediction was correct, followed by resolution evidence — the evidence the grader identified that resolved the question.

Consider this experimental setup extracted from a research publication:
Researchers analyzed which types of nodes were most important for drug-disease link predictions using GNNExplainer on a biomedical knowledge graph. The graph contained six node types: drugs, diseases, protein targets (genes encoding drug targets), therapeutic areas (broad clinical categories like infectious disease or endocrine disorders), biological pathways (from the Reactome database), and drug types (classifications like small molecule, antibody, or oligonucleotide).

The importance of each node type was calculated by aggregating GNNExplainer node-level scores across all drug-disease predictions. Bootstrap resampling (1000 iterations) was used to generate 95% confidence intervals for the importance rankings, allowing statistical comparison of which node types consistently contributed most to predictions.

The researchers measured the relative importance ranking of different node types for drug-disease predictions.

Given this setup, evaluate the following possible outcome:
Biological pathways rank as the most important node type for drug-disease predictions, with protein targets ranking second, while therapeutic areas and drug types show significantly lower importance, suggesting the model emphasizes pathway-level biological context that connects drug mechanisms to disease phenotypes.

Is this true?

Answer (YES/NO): NO